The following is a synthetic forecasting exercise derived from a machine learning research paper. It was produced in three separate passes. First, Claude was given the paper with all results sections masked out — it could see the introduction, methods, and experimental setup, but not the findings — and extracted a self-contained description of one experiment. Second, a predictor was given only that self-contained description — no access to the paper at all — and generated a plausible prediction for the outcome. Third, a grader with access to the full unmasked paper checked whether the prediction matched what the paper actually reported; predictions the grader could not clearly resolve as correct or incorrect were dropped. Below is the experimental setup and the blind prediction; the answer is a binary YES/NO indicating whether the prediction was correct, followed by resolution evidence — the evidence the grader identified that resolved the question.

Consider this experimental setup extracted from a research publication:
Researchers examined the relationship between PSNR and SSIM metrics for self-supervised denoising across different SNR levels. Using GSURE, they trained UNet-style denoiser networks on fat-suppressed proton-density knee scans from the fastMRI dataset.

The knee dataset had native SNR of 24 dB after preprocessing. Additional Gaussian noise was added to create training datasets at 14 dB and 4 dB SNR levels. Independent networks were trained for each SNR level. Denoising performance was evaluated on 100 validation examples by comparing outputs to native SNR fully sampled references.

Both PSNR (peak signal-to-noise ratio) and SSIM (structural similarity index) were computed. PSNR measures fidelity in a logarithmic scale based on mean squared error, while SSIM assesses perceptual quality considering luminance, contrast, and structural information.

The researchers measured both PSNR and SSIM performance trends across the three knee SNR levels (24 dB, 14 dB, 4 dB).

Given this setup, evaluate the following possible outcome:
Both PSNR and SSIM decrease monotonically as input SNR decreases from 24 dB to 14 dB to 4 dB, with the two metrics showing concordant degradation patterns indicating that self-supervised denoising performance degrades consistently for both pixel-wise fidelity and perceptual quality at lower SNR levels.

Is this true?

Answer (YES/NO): NO